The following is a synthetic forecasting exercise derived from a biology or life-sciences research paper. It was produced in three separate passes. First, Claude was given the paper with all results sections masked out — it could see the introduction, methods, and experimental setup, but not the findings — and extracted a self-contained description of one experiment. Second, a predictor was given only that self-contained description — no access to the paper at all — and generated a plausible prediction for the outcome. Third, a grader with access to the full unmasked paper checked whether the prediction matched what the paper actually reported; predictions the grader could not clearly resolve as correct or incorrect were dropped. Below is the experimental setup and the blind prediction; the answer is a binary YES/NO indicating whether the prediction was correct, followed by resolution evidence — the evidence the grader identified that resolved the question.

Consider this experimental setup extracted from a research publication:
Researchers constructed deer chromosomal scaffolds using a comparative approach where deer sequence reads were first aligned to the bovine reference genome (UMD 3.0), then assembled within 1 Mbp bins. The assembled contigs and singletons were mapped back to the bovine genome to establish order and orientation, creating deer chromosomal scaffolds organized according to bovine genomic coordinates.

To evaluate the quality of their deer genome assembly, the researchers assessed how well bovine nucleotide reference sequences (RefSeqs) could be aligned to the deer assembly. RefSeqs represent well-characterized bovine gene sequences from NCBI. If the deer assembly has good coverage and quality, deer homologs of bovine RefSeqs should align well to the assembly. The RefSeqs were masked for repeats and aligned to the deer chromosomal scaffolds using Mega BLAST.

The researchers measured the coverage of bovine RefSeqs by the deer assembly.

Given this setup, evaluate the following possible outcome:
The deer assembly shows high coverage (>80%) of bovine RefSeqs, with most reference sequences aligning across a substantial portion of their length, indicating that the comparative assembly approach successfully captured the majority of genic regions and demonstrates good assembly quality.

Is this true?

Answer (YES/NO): YES